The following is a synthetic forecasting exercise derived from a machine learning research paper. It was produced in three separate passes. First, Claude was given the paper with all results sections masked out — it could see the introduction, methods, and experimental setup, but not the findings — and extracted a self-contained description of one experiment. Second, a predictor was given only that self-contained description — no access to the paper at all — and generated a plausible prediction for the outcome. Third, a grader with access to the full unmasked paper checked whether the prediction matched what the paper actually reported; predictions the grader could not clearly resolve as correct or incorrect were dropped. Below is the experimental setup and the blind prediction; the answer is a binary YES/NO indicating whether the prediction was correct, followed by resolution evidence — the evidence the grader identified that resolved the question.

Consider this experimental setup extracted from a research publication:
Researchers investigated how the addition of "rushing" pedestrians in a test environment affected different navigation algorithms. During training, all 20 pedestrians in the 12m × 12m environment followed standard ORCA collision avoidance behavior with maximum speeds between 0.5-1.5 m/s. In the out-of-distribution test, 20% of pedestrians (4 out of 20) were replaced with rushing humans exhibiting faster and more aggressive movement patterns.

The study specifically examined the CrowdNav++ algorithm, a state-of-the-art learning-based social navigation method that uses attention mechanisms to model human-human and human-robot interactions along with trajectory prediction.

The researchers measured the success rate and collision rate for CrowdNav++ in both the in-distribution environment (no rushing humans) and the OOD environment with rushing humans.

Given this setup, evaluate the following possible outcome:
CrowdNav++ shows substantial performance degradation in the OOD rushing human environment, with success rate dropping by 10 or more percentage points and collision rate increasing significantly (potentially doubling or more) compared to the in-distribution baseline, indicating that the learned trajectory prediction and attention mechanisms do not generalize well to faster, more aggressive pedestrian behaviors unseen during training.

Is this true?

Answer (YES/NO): YES